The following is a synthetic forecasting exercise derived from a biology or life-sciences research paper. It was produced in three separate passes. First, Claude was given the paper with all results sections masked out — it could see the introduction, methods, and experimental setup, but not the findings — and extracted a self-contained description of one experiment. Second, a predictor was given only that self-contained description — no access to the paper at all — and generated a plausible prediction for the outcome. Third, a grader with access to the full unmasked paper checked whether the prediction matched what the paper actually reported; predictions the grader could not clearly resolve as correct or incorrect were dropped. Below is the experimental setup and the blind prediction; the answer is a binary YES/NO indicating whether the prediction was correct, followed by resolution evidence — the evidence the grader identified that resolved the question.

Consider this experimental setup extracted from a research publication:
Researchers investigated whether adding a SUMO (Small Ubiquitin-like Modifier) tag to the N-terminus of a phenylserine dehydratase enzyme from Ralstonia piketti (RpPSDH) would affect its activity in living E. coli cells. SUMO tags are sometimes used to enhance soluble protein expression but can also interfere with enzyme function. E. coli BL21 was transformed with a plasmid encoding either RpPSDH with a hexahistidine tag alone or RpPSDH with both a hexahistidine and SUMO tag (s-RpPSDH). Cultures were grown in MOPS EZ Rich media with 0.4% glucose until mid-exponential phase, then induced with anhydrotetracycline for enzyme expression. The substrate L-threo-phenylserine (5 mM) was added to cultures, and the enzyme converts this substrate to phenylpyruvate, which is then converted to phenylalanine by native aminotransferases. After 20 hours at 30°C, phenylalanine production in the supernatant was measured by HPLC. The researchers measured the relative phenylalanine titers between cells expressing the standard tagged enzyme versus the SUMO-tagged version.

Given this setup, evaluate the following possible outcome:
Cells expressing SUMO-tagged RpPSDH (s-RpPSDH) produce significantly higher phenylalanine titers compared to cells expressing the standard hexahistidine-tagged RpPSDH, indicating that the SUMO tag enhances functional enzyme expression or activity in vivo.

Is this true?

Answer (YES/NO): YES